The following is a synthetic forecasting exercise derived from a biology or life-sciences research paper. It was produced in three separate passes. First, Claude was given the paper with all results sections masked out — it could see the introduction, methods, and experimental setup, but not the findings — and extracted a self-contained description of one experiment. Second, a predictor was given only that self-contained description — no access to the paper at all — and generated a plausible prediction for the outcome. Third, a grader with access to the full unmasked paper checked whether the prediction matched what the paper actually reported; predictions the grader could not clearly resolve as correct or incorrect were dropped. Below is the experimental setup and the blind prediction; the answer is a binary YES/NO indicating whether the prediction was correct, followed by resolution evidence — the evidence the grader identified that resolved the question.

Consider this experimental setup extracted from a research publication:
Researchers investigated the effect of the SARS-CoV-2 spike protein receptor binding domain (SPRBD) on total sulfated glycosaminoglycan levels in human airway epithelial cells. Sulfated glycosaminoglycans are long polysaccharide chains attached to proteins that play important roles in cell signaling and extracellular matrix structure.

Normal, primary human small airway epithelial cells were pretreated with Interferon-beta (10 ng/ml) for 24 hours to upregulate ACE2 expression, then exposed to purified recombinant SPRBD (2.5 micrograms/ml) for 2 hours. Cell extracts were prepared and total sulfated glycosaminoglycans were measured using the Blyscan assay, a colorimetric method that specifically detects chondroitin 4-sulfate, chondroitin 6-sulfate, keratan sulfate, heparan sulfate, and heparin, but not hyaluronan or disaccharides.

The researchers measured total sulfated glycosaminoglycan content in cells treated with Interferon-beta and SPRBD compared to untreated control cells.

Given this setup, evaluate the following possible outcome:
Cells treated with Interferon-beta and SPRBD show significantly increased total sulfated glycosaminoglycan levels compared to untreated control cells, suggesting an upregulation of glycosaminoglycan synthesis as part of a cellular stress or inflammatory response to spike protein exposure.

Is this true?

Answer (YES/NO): YES